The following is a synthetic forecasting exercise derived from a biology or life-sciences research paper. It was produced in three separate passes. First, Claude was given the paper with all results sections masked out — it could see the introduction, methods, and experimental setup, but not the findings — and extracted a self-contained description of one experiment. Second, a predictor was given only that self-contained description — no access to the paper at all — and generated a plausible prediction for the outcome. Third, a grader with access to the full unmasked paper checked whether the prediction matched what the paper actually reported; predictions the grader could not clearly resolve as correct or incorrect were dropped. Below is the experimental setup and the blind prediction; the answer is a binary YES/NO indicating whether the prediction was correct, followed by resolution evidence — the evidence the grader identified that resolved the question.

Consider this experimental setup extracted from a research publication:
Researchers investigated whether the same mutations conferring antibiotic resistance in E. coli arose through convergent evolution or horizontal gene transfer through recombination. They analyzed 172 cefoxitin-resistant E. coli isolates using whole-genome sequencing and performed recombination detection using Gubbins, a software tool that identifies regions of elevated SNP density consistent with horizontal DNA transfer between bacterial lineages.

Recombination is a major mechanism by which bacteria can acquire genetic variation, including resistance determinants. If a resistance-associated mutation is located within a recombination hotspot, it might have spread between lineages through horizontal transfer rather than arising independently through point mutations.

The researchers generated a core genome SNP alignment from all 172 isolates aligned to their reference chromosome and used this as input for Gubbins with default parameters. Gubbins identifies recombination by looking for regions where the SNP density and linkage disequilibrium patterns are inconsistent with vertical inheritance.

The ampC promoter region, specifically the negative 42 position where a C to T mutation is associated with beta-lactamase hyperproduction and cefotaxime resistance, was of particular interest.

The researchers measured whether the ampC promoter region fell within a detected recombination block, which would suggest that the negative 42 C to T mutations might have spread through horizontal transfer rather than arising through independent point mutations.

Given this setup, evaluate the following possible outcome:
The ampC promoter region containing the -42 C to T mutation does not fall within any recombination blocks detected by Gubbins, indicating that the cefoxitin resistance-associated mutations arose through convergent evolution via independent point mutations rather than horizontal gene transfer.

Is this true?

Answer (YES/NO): YES